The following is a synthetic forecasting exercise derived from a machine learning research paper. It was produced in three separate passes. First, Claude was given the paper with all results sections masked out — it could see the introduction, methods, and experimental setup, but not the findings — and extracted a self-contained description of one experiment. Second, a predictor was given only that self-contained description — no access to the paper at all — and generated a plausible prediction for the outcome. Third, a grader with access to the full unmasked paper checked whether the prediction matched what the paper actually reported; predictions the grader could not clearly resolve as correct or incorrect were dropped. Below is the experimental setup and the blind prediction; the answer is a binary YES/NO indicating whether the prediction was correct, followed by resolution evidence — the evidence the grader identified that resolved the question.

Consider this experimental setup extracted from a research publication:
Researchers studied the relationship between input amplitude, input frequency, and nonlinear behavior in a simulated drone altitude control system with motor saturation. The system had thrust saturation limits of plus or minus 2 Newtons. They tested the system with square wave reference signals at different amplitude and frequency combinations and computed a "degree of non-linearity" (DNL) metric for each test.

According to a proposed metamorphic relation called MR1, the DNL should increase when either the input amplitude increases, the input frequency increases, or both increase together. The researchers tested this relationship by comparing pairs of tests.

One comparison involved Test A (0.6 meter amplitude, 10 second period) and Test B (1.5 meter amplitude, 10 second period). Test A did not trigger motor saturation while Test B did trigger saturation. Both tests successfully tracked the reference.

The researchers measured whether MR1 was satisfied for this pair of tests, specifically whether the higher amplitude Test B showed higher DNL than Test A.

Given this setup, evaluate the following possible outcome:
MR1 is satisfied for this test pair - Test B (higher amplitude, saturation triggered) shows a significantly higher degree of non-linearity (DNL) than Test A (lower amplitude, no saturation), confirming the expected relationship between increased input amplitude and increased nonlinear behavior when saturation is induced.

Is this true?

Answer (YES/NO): NO